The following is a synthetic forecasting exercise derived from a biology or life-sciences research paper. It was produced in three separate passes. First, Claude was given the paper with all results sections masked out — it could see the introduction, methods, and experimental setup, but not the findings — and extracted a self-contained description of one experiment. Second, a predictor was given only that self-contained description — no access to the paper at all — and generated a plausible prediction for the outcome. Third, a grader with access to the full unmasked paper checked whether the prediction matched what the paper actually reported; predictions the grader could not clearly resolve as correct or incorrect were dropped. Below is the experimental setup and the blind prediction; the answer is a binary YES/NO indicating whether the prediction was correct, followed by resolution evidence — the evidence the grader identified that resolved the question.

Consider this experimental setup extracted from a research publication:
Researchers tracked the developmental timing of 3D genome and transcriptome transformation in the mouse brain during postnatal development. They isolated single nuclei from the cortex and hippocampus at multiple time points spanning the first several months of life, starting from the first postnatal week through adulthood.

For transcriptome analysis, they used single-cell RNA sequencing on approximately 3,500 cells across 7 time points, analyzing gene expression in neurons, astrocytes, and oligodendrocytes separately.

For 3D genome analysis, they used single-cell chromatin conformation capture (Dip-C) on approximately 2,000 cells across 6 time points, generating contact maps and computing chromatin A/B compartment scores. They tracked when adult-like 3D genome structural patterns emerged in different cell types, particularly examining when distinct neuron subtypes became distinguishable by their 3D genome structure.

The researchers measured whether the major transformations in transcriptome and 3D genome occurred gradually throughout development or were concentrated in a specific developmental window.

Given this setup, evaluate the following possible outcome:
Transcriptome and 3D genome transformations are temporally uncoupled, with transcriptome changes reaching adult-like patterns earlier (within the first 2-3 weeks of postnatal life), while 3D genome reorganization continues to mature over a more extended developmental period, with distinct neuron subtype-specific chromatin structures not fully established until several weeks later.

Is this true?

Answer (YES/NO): NO